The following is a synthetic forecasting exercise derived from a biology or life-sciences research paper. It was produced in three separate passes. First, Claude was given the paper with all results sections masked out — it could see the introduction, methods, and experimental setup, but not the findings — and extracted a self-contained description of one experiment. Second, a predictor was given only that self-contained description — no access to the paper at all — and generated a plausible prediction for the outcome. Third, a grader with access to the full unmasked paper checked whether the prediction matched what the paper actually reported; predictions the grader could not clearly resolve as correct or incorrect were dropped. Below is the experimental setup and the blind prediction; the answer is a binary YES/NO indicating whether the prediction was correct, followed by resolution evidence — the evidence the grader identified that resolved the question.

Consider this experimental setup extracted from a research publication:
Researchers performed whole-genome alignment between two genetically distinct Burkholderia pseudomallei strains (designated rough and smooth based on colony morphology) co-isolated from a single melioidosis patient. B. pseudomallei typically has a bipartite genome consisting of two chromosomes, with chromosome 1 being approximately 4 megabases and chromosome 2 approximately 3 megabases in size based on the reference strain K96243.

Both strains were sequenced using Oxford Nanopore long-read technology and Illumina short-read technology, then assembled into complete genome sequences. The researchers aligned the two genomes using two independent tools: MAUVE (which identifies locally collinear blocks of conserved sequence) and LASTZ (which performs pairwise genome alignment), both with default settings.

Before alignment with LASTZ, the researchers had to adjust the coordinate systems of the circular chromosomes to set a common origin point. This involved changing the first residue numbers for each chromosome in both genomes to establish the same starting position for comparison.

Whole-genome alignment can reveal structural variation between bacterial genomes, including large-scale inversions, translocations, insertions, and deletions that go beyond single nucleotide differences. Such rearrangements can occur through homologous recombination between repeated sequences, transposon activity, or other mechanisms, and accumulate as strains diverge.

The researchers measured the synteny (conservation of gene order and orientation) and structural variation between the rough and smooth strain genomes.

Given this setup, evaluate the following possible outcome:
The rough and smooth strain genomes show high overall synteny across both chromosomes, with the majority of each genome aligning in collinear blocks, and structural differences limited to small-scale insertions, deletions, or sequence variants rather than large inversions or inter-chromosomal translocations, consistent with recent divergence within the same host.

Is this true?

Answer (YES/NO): NO